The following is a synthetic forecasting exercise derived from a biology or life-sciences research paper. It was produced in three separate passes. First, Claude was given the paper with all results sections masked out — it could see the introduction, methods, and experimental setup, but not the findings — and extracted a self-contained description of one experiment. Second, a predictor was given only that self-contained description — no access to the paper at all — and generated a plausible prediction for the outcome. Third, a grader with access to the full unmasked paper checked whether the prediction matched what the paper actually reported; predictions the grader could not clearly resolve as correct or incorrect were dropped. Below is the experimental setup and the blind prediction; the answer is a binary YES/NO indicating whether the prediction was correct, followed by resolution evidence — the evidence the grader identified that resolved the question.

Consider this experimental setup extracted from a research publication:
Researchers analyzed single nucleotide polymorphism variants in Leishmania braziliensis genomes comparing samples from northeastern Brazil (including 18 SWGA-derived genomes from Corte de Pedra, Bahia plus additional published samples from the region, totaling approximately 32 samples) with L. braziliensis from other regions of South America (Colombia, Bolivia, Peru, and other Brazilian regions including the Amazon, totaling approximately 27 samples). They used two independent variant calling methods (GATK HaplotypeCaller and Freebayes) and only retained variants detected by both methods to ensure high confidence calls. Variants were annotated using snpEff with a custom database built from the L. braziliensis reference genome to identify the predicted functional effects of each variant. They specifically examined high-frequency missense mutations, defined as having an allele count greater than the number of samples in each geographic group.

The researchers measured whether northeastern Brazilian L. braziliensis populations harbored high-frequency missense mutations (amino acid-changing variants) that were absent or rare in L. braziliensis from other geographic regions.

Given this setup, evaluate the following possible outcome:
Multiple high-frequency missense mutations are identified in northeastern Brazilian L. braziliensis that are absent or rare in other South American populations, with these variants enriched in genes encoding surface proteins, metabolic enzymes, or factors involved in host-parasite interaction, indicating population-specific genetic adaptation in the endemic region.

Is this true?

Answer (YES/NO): NO